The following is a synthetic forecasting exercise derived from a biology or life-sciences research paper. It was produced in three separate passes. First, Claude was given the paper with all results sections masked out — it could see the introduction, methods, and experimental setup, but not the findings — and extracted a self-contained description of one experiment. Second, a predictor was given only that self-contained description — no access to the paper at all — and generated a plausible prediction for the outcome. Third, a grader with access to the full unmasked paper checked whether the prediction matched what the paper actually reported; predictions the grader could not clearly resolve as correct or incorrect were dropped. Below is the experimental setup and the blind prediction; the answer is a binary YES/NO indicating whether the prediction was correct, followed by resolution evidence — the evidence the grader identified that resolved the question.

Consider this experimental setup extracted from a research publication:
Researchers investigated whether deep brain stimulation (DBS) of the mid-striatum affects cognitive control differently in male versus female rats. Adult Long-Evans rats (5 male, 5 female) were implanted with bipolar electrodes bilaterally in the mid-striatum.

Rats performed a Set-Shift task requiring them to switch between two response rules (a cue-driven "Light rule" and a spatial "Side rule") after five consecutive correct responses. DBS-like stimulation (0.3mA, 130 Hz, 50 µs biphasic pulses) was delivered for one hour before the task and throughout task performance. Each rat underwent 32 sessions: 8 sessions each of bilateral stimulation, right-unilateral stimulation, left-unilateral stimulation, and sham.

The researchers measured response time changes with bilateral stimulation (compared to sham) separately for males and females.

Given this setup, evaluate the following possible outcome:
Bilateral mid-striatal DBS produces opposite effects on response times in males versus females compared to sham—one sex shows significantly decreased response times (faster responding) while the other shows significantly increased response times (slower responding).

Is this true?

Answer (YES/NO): NO